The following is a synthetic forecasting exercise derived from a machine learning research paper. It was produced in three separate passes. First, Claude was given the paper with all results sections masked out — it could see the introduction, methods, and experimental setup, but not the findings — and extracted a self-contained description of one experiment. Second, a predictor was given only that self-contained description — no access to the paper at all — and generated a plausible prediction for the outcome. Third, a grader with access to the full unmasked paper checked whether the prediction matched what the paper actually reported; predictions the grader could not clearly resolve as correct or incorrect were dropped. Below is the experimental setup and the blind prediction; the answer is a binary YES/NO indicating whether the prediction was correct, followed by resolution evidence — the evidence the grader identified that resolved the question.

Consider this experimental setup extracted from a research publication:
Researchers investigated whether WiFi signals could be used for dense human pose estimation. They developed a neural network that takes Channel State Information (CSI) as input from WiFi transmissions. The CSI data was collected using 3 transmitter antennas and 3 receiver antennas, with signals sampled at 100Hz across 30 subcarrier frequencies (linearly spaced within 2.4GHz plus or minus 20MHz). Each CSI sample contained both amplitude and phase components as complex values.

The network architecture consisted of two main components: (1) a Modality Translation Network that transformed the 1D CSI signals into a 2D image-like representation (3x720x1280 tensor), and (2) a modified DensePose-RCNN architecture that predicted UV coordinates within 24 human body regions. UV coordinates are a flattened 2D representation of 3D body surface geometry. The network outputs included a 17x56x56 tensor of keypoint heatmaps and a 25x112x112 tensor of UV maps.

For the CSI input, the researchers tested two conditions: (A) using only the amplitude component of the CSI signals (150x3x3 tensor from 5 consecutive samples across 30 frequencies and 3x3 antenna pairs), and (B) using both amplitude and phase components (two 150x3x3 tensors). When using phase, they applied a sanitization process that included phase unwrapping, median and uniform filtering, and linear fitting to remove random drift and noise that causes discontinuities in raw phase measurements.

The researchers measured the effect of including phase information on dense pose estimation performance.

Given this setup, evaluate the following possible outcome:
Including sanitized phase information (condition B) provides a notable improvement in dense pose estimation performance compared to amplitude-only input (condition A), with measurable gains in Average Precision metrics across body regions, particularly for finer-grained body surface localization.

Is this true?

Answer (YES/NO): NO